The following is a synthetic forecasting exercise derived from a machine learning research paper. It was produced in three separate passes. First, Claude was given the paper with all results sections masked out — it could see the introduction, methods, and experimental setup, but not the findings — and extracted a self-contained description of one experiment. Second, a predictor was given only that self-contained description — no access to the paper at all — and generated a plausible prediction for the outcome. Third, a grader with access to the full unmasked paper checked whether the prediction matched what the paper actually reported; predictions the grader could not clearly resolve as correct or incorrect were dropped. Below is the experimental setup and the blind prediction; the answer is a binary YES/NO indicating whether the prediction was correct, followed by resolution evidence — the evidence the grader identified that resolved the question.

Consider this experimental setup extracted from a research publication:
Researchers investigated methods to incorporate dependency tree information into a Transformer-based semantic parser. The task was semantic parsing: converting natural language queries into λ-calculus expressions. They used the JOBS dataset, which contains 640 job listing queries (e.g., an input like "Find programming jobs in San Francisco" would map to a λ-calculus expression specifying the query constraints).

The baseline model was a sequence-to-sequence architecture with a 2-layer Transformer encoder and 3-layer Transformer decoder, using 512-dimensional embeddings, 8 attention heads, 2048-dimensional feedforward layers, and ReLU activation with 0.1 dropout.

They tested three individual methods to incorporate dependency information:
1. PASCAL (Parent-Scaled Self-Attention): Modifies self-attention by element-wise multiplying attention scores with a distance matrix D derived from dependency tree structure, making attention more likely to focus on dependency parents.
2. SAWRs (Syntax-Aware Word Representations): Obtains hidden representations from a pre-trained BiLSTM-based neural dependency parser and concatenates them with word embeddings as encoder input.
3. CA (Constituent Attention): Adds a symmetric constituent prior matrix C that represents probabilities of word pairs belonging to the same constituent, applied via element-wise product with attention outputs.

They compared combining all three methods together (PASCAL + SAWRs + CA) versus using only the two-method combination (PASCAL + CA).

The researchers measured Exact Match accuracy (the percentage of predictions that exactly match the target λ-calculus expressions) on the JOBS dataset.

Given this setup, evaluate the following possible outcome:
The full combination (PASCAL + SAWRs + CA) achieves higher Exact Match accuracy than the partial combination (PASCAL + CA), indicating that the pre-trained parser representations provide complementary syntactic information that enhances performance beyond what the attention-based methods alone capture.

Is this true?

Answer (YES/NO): NO